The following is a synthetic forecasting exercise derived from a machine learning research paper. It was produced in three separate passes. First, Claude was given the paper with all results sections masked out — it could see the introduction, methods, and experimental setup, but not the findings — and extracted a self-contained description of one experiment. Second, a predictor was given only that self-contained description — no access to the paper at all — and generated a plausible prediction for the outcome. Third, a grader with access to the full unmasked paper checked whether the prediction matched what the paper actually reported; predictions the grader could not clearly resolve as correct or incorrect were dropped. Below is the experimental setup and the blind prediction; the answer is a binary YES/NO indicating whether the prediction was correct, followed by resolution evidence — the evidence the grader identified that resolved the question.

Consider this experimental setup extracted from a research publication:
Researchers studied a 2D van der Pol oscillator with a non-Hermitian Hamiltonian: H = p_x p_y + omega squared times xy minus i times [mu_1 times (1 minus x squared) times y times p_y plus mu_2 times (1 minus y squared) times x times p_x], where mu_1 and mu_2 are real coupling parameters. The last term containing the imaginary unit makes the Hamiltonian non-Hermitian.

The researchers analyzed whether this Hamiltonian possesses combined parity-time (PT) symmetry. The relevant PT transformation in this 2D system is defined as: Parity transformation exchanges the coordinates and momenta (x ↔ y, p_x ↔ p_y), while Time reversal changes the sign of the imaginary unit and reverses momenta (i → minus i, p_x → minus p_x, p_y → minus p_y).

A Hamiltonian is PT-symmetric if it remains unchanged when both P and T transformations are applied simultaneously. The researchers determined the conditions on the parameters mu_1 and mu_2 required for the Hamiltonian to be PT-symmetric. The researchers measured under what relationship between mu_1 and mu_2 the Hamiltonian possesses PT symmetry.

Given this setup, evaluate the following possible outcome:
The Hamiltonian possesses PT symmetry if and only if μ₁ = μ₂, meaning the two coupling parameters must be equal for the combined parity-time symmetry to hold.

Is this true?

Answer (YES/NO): YES